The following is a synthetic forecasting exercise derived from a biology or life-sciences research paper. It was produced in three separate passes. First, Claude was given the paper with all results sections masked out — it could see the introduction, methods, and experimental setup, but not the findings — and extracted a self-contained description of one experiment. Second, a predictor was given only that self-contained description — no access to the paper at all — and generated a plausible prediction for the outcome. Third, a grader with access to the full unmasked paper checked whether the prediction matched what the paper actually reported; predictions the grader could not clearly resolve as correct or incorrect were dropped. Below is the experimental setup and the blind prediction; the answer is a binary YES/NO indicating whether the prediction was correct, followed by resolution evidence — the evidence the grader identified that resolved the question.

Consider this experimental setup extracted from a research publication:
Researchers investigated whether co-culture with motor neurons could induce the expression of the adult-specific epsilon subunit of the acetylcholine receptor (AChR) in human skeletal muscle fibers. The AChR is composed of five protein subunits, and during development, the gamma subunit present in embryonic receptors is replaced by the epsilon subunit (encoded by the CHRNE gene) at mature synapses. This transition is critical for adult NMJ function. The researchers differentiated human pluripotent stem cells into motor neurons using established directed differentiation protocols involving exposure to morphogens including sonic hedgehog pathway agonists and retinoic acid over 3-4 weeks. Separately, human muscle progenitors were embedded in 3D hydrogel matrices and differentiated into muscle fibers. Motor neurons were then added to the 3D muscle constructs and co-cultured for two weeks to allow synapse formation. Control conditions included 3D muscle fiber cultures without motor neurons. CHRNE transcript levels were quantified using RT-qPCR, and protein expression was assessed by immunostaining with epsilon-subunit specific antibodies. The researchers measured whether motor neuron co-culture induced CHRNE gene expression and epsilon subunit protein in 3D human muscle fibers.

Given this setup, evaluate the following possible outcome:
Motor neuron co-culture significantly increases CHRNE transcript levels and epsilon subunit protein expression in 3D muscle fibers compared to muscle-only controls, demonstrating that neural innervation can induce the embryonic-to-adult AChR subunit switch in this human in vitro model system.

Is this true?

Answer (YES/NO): YES